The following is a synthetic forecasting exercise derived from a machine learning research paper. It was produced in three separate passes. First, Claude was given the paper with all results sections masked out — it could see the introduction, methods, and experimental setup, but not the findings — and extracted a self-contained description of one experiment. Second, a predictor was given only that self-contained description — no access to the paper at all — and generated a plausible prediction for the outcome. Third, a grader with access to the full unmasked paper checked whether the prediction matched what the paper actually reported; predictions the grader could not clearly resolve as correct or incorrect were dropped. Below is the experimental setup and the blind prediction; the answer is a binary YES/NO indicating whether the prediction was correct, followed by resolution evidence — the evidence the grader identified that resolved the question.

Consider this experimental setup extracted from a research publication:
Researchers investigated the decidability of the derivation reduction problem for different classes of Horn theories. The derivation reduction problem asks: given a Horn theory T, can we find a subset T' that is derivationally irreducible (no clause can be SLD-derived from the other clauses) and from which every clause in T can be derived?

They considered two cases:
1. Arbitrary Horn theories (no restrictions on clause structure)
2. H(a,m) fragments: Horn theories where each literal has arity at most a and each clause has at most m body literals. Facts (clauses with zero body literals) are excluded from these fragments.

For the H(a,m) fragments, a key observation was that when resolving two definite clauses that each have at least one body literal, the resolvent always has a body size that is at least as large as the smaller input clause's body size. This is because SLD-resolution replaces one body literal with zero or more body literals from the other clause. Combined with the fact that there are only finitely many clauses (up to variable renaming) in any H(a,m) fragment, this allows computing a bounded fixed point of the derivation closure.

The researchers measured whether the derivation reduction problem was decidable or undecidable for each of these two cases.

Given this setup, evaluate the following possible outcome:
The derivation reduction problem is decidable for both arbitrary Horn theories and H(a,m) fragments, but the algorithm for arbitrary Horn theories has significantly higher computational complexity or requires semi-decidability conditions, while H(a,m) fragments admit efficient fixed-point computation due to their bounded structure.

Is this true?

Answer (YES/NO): NO